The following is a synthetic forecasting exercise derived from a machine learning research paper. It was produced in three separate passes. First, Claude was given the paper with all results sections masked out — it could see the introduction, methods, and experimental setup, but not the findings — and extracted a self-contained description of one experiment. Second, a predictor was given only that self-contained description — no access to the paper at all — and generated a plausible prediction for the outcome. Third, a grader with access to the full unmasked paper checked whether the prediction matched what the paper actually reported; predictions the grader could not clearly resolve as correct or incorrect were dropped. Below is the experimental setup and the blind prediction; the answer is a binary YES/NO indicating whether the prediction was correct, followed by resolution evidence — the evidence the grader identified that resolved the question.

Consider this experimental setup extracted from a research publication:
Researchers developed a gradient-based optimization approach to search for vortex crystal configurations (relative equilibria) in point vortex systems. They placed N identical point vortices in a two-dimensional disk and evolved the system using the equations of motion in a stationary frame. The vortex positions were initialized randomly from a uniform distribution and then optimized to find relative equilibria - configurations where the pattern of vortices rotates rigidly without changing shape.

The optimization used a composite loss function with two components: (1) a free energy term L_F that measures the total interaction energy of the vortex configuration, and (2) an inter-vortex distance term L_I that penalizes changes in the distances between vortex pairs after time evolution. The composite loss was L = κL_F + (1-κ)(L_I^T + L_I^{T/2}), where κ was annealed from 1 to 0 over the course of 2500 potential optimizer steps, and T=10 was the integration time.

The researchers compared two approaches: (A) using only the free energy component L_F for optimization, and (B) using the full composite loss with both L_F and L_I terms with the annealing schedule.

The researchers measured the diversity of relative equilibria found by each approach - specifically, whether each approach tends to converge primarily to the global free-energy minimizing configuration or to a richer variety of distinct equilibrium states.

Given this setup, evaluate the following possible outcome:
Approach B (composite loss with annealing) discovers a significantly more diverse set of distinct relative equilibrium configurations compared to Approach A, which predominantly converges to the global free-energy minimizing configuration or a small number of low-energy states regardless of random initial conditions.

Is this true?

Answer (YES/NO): YES